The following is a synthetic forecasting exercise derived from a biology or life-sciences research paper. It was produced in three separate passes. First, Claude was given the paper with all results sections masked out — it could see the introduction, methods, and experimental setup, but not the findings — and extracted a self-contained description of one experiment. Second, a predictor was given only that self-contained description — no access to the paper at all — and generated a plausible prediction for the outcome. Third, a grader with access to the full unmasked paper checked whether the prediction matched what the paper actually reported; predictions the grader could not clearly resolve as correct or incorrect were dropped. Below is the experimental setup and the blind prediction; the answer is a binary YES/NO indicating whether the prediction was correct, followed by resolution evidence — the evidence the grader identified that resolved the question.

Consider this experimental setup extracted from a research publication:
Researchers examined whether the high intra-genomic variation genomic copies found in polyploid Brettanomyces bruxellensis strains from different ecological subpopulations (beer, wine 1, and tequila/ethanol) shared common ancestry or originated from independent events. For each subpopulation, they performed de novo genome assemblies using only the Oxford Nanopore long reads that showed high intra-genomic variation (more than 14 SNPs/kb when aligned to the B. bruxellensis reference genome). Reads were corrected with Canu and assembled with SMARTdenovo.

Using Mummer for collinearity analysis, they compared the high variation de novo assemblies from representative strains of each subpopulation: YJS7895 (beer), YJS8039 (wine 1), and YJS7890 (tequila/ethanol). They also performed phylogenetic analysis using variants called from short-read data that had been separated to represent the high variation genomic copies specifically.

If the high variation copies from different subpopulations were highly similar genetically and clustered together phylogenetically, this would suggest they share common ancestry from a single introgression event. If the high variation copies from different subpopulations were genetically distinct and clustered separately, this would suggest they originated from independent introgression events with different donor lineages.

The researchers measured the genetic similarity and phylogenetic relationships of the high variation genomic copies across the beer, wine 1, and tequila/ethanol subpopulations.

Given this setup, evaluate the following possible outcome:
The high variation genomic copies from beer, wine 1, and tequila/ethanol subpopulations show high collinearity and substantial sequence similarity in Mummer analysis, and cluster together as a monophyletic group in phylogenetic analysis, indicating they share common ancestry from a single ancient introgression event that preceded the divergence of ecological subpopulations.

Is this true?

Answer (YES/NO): NO